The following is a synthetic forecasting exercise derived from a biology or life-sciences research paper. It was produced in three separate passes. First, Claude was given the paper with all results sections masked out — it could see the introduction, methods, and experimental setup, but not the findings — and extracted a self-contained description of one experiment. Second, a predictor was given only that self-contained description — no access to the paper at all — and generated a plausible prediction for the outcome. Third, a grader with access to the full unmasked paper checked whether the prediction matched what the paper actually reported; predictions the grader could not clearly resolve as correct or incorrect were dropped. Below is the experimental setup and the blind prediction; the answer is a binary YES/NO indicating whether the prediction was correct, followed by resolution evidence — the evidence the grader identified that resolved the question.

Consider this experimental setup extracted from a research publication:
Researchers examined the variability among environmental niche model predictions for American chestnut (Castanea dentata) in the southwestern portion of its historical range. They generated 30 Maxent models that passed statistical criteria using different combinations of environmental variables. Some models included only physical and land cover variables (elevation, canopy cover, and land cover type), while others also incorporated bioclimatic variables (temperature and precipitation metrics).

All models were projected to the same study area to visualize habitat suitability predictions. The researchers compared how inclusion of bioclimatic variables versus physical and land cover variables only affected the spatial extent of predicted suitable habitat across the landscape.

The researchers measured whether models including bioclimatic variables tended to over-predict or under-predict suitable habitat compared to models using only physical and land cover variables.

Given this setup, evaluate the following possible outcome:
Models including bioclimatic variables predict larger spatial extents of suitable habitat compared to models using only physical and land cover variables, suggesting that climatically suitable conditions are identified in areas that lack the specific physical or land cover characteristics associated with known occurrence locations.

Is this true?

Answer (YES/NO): YES